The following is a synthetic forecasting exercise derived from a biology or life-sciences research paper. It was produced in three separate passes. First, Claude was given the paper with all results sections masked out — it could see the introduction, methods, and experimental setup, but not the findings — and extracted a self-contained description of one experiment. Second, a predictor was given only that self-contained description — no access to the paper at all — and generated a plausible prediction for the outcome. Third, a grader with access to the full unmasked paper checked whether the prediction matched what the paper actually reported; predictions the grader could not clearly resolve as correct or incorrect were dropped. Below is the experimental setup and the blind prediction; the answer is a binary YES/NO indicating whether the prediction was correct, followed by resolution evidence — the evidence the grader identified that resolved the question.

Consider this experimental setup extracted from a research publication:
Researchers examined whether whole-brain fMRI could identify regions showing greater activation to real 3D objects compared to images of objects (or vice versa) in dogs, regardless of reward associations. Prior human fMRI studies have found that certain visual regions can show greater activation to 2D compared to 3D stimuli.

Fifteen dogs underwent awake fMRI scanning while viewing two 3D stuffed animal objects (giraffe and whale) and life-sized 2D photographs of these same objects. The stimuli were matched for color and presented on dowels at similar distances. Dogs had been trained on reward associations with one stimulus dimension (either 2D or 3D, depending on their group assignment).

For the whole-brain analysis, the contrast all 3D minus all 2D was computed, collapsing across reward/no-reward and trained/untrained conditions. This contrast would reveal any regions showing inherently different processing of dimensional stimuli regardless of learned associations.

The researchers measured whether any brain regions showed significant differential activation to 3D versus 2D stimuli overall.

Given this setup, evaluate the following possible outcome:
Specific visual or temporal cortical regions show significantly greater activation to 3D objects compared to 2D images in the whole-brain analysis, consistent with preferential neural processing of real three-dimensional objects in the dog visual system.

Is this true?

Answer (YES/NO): NO